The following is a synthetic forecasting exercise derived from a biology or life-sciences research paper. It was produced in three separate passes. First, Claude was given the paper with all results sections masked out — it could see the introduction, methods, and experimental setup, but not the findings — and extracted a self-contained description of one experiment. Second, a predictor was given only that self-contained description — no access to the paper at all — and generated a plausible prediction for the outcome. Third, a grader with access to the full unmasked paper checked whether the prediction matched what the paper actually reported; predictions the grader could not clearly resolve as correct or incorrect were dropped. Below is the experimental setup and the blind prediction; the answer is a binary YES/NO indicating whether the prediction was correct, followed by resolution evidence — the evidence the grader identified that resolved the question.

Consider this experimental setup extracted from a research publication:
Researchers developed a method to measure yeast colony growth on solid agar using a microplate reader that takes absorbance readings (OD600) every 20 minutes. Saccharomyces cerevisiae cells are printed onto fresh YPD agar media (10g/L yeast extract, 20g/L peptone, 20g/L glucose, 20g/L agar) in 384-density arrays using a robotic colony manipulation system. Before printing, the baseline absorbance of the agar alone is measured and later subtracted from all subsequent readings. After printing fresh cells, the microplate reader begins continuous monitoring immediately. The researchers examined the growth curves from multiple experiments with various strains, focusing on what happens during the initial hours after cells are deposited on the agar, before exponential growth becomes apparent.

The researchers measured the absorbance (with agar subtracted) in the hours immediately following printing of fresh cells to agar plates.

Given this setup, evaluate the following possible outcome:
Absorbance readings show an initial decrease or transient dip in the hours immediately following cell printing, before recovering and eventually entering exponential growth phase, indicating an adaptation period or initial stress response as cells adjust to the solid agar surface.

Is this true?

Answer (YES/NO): NO